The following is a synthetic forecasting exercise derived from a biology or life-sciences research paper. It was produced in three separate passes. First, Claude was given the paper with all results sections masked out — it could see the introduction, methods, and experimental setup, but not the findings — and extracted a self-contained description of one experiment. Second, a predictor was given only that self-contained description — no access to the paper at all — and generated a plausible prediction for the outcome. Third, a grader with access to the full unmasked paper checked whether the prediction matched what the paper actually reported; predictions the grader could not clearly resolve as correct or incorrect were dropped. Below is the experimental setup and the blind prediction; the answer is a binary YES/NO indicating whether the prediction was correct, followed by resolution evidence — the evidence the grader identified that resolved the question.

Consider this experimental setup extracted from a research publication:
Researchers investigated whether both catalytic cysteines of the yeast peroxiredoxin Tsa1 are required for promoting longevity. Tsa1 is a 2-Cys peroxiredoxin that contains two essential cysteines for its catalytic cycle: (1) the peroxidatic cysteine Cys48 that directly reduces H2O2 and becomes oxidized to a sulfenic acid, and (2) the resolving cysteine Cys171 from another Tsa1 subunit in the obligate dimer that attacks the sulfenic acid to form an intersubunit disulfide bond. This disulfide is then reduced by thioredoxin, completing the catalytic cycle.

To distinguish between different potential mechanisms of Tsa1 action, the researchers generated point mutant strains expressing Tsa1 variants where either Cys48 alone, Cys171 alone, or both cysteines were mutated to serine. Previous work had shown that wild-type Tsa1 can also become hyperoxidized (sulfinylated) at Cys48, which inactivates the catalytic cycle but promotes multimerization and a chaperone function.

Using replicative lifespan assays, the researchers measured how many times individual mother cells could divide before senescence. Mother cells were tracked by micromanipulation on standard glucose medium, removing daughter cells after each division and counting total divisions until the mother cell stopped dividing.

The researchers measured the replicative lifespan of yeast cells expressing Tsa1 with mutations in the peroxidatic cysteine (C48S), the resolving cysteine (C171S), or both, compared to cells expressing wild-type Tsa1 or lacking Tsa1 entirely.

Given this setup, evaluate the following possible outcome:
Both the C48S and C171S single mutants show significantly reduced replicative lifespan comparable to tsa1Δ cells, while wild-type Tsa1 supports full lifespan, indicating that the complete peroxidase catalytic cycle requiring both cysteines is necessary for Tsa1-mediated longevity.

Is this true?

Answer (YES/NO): YES